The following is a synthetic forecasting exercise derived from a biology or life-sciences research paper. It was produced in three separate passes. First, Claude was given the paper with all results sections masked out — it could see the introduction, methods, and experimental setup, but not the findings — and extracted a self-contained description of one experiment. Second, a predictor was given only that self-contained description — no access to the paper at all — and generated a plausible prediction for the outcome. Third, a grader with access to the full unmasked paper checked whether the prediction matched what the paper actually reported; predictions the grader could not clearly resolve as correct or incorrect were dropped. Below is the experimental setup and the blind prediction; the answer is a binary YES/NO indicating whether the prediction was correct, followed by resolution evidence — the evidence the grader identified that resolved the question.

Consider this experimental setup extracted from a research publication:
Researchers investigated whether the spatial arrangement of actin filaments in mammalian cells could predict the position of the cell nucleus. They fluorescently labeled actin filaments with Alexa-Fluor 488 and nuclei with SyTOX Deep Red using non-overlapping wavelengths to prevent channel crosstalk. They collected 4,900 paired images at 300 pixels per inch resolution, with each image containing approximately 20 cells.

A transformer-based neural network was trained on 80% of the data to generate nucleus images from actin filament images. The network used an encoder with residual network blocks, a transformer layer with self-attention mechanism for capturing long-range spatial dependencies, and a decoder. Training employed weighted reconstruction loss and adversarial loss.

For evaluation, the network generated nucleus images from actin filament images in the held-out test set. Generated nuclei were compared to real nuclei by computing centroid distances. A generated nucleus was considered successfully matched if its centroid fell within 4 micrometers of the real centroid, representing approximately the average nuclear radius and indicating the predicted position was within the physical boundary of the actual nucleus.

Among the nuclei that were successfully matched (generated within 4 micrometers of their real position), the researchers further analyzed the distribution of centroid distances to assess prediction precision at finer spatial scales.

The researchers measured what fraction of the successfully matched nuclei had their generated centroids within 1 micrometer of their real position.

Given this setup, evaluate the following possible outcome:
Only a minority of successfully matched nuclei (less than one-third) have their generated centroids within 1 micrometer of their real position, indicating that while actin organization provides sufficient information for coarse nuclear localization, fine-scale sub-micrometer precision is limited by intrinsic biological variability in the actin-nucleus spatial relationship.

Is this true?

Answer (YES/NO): NO